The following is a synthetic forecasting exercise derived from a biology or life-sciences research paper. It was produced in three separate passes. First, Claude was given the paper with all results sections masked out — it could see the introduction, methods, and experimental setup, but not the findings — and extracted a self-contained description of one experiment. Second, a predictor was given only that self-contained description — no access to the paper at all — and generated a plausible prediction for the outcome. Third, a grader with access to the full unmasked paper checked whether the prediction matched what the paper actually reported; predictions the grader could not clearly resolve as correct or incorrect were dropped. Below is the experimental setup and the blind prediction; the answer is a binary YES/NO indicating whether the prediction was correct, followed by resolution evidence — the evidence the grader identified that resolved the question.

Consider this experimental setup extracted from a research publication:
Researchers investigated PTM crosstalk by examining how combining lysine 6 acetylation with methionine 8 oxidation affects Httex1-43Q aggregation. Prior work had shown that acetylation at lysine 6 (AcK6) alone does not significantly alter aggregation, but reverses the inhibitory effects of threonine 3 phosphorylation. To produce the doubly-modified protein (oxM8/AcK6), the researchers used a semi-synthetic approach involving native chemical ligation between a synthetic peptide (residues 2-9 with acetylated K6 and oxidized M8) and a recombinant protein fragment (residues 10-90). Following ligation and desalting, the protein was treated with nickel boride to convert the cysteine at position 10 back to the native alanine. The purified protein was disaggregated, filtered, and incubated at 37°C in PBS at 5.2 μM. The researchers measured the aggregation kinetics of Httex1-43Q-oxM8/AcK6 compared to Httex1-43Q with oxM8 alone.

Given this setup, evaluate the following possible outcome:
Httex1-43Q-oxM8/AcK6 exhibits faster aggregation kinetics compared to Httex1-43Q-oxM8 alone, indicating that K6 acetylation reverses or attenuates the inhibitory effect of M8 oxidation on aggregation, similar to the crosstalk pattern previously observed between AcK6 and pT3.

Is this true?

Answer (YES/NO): NO